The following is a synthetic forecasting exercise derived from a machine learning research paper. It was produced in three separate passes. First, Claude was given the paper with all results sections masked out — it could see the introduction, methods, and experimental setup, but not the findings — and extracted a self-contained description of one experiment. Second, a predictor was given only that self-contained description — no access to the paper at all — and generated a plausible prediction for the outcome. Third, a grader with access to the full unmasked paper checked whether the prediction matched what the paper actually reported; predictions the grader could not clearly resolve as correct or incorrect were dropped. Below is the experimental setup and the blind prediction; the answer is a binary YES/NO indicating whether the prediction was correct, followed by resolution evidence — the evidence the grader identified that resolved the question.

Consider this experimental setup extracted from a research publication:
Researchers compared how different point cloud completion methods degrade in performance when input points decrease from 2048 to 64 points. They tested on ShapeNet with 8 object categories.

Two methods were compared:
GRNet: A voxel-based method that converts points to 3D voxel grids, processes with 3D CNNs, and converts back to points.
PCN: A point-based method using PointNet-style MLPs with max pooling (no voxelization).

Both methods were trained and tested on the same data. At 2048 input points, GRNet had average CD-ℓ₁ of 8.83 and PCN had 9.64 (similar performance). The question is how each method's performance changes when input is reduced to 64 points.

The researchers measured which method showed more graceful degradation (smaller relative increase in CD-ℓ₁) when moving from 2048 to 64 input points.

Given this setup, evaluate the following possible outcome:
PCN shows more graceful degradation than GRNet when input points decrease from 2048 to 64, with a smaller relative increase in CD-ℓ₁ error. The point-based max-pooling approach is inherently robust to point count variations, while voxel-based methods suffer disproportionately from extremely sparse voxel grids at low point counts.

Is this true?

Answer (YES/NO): YES